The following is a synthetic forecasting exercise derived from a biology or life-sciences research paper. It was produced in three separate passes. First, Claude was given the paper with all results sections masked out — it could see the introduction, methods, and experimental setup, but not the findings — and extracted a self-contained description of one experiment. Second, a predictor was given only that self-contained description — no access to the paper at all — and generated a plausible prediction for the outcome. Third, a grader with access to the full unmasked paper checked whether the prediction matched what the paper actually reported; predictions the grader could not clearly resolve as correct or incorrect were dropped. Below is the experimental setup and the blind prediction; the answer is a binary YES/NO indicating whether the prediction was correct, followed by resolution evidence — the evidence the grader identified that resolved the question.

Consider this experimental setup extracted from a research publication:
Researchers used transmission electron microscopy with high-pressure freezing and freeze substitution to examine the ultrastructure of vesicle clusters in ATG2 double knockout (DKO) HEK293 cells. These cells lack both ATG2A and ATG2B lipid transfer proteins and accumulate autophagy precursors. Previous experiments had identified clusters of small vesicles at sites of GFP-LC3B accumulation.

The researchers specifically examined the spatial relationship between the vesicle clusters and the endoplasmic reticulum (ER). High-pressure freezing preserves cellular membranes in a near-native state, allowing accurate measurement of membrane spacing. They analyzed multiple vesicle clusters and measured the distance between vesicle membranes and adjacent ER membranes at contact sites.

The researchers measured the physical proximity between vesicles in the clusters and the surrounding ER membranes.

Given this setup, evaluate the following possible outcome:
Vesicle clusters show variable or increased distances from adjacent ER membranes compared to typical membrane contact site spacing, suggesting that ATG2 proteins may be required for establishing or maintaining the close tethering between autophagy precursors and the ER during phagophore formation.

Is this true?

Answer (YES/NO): NO